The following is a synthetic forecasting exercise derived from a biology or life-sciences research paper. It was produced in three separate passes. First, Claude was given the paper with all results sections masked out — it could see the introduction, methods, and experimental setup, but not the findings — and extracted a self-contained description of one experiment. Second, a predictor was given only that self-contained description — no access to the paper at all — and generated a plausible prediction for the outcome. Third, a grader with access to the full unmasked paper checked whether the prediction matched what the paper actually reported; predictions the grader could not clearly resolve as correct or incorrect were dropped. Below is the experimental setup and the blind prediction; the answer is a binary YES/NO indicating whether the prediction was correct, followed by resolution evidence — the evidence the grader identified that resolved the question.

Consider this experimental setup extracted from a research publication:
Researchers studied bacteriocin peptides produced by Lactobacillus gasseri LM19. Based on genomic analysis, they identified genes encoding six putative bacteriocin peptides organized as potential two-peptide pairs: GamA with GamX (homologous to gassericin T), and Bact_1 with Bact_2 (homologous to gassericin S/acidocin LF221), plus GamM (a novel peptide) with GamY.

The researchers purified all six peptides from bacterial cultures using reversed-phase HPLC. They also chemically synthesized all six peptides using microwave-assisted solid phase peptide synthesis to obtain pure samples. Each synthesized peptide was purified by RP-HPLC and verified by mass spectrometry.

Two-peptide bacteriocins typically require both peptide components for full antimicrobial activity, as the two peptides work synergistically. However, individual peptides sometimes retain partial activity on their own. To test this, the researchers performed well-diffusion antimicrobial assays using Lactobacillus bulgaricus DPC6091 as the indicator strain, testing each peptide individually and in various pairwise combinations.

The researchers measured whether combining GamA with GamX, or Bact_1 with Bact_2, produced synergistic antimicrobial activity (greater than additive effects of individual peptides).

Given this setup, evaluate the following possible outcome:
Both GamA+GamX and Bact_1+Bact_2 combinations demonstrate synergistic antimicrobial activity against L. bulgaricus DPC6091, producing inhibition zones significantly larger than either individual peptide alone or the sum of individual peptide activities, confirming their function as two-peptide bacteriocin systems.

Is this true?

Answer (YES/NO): NO